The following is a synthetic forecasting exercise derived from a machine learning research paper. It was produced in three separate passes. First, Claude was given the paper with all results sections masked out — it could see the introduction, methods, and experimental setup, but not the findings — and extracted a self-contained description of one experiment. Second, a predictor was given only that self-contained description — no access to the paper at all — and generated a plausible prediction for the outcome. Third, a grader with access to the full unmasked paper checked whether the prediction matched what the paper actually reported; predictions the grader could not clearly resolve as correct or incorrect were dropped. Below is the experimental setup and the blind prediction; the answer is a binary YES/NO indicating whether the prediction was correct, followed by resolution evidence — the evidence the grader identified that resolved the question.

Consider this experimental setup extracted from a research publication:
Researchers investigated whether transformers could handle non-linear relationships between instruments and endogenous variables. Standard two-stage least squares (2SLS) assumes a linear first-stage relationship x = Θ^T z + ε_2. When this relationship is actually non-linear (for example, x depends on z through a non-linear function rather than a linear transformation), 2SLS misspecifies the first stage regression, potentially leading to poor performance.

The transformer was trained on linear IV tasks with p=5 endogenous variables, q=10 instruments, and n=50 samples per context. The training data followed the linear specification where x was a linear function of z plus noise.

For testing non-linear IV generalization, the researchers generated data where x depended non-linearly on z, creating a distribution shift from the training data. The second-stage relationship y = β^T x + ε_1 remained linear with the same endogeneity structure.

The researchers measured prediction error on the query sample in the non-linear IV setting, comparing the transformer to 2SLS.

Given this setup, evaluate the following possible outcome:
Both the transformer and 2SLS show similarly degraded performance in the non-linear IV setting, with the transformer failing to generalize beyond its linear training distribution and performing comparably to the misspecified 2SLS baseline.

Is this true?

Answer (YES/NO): NO